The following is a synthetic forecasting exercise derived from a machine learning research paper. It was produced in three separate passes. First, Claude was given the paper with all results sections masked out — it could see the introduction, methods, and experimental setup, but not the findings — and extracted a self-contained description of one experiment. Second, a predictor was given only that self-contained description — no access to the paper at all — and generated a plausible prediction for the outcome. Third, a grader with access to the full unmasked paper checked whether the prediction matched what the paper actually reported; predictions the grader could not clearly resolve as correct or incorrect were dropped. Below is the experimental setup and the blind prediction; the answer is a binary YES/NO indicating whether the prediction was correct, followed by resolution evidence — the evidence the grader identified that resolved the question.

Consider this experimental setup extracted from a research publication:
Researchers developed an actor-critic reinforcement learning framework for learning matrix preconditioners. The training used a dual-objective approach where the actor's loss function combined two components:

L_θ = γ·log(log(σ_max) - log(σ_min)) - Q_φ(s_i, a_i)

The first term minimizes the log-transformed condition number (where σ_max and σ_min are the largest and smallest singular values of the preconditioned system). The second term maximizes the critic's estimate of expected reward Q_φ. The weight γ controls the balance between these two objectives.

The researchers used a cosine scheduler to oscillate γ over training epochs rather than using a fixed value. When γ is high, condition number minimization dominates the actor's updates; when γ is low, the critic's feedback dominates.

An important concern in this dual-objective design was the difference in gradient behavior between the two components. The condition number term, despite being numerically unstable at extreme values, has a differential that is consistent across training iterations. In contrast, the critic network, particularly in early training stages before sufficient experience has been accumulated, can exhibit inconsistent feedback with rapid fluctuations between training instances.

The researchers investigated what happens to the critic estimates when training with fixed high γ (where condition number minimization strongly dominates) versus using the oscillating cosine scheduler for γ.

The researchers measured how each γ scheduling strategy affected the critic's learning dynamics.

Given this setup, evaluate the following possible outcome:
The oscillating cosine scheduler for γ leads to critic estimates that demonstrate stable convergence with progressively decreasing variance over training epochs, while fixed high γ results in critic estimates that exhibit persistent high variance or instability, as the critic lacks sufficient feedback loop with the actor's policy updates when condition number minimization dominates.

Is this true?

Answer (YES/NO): NO